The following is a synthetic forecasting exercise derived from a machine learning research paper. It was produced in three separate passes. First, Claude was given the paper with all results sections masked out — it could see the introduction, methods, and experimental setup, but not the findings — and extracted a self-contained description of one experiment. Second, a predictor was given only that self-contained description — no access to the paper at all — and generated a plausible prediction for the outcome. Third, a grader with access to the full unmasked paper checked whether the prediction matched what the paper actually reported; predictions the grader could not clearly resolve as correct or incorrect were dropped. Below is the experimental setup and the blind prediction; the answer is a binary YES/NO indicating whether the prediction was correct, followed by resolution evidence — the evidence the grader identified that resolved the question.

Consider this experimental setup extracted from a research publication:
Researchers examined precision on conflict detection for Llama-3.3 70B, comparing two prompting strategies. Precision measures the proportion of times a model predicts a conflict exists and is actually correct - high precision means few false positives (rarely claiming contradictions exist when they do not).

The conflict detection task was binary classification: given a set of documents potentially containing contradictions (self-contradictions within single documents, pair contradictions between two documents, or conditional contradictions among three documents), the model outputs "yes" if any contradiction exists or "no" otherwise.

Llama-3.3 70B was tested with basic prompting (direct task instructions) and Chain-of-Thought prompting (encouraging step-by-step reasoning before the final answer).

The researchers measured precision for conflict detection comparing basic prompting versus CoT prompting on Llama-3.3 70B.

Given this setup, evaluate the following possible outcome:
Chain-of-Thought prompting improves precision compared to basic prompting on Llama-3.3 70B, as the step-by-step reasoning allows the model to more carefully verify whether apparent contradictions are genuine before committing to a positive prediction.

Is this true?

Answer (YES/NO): YES